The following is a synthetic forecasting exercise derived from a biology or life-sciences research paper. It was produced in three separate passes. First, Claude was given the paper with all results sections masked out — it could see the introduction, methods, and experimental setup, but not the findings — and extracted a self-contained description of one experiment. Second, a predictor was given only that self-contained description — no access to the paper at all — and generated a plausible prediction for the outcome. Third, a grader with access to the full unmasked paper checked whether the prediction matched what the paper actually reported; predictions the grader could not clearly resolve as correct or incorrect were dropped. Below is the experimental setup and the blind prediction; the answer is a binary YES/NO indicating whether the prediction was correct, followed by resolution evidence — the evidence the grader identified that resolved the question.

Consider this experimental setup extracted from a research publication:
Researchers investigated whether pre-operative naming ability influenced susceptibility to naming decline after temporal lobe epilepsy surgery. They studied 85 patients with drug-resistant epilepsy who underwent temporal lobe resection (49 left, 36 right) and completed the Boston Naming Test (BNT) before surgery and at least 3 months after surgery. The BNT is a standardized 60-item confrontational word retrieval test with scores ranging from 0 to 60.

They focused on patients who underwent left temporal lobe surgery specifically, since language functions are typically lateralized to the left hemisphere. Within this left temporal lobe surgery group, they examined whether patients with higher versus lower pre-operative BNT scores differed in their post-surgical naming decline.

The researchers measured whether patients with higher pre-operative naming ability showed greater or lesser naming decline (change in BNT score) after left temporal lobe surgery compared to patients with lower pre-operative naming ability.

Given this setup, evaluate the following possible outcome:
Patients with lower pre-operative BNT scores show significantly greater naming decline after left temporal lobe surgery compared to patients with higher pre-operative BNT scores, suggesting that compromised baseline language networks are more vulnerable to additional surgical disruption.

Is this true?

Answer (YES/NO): NO